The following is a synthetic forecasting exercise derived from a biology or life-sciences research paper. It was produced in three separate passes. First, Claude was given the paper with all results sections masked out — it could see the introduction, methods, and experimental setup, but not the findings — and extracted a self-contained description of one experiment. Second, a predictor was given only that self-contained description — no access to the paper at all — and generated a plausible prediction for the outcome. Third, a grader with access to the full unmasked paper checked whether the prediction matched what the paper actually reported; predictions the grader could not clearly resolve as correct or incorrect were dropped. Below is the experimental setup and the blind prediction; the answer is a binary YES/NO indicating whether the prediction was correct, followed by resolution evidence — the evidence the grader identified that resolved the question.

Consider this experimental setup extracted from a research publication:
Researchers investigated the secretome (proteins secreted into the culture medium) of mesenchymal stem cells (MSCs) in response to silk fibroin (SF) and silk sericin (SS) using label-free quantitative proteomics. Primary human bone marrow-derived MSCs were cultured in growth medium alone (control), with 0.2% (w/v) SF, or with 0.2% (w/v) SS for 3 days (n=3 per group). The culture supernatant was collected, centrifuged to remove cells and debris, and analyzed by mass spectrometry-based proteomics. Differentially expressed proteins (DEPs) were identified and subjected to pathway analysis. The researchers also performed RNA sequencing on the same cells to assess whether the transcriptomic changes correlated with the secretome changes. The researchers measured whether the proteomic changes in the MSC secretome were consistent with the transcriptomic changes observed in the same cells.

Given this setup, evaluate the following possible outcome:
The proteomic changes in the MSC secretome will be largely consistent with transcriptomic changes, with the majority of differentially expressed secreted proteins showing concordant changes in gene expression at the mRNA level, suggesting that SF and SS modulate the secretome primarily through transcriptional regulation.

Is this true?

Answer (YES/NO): YES